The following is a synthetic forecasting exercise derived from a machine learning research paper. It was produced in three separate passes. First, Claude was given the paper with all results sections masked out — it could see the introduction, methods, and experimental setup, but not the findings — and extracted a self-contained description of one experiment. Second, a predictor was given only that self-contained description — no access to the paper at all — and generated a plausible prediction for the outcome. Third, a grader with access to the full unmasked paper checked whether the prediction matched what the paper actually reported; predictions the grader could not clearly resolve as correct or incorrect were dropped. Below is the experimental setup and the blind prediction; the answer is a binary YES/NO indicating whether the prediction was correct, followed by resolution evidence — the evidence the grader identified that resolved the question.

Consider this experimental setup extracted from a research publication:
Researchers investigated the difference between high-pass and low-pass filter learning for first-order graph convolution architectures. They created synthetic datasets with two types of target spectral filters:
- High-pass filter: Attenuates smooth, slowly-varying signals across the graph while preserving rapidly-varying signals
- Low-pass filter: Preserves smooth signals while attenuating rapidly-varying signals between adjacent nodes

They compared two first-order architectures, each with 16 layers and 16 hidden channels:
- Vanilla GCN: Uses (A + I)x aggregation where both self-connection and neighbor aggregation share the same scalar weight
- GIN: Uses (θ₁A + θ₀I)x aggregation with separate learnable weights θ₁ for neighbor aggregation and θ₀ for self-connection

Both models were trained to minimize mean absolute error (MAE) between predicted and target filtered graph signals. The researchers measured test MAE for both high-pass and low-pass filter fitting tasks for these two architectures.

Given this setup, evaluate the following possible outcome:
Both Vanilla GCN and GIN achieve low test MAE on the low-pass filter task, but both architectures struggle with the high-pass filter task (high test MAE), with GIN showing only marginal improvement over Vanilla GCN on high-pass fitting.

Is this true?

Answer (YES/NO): NO